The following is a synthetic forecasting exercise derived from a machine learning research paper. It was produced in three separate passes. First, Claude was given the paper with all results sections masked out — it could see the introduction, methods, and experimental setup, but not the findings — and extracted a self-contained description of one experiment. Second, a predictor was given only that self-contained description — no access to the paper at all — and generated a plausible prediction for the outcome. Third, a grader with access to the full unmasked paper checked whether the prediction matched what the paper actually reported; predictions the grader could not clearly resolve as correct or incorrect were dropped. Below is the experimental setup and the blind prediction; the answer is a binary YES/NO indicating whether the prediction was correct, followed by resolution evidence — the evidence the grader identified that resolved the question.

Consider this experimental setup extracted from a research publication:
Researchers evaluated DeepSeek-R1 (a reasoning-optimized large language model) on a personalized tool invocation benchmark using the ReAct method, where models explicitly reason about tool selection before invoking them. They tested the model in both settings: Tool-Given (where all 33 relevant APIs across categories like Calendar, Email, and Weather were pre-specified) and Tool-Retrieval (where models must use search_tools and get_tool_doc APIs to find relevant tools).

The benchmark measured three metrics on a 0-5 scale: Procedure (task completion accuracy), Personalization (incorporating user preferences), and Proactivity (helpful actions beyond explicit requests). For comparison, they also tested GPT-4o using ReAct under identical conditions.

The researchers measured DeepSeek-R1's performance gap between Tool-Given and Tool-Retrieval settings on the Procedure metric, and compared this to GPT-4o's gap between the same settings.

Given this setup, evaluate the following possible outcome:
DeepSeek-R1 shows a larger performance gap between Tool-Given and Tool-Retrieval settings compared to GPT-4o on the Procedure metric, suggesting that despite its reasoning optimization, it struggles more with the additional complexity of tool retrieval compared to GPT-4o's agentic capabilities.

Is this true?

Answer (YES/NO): YES